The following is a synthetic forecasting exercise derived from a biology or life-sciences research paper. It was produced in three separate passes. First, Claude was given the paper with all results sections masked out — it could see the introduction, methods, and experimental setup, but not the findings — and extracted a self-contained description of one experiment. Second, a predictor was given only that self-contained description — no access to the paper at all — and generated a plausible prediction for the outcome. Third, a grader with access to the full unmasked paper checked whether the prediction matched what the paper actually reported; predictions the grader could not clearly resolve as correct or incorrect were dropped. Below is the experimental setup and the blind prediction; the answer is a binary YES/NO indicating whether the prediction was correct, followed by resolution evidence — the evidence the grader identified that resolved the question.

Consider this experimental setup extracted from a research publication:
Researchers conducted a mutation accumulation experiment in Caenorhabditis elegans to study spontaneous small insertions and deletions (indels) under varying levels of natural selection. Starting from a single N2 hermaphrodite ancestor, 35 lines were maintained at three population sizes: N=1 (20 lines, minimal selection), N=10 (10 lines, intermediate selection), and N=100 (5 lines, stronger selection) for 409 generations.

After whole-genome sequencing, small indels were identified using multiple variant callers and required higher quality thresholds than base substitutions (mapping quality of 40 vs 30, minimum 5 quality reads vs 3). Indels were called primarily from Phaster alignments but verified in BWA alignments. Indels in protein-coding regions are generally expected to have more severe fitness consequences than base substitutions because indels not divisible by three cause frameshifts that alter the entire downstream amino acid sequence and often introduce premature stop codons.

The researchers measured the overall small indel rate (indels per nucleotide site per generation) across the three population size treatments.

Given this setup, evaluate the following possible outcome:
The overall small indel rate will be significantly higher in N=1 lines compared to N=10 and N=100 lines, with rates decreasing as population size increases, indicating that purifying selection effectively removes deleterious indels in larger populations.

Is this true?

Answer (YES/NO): NO